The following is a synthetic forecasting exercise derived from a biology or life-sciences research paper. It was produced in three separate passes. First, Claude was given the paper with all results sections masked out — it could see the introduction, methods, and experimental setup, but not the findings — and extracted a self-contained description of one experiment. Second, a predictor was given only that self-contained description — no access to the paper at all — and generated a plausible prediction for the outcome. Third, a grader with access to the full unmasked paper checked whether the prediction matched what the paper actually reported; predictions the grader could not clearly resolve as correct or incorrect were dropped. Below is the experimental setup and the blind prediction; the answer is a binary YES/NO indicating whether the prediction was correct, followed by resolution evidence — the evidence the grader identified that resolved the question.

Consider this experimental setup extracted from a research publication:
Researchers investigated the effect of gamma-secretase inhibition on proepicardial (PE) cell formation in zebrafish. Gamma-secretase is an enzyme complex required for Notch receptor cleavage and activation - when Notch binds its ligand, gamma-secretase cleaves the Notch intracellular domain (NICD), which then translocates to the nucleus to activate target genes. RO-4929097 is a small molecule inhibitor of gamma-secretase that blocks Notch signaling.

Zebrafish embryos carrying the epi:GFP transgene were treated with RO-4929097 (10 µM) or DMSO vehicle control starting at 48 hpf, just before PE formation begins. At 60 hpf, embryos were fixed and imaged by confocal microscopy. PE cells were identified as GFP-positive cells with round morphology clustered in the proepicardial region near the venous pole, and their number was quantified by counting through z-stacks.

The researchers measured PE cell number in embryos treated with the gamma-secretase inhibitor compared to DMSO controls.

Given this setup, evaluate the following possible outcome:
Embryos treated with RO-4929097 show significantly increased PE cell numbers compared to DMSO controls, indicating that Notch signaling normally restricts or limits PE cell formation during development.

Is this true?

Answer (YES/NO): NO